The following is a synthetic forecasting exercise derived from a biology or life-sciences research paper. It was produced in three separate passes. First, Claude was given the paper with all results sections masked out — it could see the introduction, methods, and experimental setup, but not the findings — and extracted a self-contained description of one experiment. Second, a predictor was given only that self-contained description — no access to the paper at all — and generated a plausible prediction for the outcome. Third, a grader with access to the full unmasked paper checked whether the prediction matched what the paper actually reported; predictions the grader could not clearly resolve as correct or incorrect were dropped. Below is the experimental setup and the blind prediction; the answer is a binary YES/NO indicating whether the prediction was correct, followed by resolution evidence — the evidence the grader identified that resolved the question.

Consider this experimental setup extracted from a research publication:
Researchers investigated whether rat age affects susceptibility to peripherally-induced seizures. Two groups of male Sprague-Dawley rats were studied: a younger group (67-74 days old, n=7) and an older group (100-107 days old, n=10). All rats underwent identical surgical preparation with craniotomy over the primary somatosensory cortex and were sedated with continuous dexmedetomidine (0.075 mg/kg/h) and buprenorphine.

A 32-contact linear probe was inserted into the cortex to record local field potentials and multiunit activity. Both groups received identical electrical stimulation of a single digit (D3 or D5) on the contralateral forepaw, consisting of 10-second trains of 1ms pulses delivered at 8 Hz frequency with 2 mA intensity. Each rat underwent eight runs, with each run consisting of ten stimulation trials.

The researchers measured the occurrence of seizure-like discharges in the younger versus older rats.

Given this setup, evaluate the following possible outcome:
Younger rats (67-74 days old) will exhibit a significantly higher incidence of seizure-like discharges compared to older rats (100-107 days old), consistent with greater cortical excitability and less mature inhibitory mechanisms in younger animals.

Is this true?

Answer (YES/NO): NO